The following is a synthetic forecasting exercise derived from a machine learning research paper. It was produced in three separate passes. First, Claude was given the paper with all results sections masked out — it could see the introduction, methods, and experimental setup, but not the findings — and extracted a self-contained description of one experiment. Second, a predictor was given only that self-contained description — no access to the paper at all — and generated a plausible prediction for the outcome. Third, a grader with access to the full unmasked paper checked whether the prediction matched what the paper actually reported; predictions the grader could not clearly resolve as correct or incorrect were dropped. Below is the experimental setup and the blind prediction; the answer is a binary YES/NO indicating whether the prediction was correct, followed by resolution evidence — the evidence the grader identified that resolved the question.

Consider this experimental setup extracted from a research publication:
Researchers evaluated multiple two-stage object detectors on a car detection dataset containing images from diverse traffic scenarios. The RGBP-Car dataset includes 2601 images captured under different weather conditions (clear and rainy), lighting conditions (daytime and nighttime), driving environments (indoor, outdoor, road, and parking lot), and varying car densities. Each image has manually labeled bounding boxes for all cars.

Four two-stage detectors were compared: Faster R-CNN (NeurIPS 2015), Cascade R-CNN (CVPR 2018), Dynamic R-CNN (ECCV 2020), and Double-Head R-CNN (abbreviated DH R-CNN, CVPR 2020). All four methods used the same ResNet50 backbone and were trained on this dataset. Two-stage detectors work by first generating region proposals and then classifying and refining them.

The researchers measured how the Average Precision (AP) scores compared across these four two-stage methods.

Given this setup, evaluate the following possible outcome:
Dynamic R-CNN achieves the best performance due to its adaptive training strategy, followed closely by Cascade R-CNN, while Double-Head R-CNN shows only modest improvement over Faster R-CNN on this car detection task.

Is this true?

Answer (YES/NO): NO